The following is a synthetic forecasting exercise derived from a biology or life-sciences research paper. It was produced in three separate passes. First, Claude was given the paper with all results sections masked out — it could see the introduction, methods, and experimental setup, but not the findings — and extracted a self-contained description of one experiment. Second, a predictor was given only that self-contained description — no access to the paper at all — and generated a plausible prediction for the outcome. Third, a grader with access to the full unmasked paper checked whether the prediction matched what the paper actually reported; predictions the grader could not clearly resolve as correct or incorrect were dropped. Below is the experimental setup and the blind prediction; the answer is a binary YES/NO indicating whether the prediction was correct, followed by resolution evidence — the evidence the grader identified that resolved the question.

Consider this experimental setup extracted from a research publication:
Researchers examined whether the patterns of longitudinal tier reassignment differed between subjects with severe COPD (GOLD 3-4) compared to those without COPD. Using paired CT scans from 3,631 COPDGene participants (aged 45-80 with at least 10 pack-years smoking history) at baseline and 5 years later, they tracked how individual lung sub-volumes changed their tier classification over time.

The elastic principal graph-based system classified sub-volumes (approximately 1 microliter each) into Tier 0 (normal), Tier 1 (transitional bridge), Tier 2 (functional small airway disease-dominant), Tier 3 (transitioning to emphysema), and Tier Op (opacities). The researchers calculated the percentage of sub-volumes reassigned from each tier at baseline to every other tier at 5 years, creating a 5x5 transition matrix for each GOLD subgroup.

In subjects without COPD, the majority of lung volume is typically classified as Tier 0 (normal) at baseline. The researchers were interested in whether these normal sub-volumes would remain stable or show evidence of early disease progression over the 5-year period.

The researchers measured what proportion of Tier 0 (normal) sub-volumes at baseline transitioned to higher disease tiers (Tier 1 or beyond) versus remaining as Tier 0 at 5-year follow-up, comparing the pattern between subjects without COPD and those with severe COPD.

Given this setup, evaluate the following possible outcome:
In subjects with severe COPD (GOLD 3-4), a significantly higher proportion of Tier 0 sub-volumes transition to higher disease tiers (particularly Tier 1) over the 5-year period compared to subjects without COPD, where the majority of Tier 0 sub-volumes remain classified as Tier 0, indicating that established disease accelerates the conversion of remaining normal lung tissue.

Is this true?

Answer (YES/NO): YES